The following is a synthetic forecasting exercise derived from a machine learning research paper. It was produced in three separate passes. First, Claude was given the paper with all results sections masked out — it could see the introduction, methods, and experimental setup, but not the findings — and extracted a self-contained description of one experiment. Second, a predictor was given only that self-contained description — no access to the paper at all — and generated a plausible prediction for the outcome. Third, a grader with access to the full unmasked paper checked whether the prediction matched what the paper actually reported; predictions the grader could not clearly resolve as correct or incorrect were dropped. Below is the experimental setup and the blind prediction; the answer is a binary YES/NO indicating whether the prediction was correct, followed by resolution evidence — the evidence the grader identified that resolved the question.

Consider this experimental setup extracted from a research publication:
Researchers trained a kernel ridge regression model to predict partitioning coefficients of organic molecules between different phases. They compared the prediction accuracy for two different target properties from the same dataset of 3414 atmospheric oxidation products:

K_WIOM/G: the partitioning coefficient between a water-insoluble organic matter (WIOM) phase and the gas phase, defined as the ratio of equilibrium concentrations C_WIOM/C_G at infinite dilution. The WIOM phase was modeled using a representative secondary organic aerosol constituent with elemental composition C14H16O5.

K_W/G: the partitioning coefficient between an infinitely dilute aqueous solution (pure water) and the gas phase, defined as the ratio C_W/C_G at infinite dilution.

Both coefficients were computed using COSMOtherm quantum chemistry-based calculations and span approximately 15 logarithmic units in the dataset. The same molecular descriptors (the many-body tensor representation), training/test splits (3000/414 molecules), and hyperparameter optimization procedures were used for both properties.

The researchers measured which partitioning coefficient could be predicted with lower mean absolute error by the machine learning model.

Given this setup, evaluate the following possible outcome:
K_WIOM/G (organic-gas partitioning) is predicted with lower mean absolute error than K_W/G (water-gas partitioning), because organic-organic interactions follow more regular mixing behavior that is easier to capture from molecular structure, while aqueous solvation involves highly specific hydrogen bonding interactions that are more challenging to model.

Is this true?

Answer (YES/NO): YES